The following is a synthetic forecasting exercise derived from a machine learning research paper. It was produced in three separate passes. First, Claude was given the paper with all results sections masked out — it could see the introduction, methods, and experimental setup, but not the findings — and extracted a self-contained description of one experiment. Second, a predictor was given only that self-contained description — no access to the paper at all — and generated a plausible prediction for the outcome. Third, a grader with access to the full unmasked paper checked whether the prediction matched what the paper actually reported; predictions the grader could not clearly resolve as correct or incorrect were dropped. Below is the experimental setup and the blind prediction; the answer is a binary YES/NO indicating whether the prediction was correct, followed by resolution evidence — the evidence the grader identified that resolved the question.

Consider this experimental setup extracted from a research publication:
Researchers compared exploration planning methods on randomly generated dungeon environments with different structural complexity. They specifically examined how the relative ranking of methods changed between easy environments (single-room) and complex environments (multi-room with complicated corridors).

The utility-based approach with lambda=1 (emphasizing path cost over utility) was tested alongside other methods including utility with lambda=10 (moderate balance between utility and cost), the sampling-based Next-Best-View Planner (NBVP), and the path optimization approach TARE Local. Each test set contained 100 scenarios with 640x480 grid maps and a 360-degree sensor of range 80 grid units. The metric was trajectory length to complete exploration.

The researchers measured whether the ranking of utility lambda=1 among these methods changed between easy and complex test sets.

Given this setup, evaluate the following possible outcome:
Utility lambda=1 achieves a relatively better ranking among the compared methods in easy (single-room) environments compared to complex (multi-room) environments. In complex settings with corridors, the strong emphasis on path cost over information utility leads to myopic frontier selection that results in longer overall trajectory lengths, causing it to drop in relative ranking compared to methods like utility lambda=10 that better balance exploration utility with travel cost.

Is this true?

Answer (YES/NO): YES